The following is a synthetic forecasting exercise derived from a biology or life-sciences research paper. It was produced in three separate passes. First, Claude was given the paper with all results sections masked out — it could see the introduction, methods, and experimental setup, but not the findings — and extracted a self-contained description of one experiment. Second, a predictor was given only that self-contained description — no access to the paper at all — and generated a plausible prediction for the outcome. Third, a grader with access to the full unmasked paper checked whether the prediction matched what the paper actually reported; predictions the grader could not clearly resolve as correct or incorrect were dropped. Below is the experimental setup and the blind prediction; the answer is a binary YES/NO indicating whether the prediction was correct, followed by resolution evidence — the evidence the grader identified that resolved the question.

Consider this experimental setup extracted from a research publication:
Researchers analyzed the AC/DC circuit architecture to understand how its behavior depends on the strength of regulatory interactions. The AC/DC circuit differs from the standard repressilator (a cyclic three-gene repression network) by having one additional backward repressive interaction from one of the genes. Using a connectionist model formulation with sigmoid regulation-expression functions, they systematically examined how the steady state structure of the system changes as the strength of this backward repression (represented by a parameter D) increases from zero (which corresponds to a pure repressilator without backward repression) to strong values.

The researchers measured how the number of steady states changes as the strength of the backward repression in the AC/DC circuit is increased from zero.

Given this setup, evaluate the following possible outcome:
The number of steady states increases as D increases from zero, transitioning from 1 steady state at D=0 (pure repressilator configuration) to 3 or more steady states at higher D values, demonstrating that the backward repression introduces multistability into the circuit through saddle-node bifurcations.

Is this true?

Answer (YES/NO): NO